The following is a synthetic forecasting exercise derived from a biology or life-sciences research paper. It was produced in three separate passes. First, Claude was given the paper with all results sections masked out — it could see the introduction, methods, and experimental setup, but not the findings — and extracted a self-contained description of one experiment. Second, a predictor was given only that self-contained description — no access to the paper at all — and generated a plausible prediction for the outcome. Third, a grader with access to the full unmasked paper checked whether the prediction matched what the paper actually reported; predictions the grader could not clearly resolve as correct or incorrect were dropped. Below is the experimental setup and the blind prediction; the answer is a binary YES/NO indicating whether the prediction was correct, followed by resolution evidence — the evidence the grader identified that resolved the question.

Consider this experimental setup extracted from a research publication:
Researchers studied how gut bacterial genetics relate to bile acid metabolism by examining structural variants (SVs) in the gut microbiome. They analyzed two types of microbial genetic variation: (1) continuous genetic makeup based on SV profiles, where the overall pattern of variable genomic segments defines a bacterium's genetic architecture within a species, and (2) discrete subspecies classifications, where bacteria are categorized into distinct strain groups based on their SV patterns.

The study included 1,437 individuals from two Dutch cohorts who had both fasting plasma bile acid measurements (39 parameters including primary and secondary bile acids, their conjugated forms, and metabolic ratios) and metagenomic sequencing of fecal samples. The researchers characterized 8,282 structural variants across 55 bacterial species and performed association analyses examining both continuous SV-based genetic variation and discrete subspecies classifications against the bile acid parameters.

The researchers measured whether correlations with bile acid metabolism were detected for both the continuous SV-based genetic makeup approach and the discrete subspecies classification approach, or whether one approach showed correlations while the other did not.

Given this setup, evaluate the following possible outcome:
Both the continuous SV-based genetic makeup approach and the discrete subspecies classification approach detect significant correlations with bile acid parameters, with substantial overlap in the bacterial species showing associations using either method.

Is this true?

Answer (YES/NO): NO